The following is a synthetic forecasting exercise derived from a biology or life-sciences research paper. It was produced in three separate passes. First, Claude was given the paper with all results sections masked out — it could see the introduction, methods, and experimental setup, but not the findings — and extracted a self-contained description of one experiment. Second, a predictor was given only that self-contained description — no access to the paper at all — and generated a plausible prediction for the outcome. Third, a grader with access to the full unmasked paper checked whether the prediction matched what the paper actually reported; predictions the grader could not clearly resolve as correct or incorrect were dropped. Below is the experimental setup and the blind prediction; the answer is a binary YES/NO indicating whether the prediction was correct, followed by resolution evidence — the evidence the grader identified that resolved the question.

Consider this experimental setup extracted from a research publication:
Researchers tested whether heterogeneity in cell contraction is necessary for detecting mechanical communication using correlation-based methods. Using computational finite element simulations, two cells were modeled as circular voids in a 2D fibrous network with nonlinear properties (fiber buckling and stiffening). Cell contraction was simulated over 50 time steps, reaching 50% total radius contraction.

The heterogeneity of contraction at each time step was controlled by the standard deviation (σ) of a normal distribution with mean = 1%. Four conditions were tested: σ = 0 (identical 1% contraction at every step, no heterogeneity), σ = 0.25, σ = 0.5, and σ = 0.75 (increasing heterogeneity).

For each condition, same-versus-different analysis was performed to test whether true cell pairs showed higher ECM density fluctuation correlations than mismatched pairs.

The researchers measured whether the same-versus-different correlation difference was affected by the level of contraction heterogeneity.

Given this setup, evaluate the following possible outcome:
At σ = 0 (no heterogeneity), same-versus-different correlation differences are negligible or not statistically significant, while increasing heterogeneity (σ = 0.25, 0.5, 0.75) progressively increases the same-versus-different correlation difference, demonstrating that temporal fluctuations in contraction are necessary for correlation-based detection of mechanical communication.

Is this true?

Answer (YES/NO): YES